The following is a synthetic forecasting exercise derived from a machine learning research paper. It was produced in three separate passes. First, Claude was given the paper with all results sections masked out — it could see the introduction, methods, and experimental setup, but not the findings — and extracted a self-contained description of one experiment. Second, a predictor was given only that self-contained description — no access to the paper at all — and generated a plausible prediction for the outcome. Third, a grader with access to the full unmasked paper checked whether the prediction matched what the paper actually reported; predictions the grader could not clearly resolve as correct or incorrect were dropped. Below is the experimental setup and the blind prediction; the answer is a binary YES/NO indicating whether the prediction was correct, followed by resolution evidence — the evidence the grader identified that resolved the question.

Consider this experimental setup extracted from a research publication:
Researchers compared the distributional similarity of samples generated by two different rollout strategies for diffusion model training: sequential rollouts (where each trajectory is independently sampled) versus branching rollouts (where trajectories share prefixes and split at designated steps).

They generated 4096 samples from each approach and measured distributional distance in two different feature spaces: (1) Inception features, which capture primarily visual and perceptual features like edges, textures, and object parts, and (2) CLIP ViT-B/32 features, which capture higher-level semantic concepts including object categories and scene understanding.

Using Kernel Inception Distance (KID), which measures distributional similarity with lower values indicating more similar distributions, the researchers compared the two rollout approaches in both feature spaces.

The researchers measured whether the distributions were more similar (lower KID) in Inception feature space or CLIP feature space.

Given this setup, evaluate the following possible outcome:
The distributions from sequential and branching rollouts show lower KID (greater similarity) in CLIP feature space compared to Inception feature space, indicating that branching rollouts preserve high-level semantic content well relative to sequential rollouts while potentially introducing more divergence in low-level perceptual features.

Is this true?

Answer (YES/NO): YES